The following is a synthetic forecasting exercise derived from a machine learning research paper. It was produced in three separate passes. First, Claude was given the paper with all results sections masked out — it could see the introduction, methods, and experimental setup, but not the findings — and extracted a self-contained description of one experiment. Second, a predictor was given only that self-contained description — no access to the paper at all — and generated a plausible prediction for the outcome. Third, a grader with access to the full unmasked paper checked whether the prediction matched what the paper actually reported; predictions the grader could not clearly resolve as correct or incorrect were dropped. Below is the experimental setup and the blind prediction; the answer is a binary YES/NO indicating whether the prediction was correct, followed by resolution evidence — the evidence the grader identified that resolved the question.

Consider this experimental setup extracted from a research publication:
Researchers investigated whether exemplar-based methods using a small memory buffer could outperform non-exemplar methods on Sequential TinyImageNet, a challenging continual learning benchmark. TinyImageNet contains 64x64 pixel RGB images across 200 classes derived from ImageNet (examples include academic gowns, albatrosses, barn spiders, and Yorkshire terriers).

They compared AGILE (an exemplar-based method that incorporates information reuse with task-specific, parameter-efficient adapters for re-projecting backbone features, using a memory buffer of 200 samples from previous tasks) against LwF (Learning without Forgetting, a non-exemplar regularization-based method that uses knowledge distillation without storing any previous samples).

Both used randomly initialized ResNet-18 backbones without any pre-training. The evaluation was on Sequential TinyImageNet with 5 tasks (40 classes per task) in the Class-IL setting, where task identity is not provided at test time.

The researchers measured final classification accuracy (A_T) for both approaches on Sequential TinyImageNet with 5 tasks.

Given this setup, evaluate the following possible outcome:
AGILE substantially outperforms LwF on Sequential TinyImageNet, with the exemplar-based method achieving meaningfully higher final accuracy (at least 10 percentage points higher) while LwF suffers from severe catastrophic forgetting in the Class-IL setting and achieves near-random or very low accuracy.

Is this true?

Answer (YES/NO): NO